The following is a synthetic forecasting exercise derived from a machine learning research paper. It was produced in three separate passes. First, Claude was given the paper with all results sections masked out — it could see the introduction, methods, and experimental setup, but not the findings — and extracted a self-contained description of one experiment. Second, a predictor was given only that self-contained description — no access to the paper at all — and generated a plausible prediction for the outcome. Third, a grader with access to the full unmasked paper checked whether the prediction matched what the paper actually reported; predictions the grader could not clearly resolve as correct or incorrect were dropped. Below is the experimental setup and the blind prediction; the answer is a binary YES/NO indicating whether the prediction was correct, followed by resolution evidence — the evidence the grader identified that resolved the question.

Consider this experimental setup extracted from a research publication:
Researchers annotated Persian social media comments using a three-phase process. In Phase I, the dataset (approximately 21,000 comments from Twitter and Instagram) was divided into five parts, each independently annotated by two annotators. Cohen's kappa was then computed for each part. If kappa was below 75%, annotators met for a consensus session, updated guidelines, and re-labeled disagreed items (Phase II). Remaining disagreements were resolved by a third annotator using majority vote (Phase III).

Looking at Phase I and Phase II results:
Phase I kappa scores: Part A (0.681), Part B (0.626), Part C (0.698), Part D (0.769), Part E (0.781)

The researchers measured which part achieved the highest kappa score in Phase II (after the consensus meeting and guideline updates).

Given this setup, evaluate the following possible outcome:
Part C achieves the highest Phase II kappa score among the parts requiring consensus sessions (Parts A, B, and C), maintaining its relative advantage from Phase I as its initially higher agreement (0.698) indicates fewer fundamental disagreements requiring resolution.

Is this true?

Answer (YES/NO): YES